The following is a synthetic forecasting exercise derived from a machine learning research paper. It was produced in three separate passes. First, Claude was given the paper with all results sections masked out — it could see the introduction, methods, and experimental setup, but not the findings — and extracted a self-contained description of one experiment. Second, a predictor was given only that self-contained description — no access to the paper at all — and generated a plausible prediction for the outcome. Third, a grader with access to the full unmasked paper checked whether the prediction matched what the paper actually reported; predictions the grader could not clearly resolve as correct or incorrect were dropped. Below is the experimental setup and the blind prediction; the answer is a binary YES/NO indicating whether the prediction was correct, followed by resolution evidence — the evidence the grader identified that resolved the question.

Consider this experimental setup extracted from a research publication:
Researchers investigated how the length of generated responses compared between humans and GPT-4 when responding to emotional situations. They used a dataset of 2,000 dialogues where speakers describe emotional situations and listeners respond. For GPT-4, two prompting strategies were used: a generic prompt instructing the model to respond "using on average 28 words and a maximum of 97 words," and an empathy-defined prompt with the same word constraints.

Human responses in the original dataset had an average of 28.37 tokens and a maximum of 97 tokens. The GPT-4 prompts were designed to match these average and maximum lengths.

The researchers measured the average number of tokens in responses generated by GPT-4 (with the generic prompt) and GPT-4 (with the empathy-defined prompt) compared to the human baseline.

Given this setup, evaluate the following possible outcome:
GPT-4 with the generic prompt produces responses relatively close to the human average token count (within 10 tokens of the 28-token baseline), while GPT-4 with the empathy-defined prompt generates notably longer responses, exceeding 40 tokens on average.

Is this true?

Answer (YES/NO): NO